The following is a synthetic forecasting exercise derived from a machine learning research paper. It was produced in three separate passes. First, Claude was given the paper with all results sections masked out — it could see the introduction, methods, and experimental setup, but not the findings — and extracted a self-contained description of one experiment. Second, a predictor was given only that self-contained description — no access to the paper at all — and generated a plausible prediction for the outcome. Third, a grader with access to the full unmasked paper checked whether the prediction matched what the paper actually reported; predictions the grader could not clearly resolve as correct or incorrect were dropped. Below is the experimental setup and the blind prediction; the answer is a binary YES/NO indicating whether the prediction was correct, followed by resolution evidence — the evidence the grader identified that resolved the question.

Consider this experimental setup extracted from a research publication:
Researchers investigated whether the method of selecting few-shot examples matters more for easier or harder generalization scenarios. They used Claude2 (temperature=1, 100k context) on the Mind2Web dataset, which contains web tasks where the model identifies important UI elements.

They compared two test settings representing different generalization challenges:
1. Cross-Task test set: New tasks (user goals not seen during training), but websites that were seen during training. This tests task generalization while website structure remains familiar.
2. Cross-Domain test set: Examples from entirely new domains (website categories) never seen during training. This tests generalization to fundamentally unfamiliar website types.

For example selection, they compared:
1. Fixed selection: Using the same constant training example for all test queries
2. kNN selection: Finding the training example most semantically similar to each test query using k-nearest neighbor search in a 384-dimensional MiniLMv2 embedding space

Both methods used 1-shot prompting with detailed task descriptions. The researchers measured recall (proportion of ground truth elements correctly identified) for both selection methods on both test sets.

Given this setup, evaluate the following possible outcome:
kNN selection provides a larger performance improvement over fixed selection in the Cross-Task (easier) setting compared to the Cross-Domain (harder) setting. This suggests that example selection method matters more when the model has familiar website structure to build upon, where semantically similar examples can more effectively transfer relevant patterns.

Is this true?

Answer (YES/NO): NO